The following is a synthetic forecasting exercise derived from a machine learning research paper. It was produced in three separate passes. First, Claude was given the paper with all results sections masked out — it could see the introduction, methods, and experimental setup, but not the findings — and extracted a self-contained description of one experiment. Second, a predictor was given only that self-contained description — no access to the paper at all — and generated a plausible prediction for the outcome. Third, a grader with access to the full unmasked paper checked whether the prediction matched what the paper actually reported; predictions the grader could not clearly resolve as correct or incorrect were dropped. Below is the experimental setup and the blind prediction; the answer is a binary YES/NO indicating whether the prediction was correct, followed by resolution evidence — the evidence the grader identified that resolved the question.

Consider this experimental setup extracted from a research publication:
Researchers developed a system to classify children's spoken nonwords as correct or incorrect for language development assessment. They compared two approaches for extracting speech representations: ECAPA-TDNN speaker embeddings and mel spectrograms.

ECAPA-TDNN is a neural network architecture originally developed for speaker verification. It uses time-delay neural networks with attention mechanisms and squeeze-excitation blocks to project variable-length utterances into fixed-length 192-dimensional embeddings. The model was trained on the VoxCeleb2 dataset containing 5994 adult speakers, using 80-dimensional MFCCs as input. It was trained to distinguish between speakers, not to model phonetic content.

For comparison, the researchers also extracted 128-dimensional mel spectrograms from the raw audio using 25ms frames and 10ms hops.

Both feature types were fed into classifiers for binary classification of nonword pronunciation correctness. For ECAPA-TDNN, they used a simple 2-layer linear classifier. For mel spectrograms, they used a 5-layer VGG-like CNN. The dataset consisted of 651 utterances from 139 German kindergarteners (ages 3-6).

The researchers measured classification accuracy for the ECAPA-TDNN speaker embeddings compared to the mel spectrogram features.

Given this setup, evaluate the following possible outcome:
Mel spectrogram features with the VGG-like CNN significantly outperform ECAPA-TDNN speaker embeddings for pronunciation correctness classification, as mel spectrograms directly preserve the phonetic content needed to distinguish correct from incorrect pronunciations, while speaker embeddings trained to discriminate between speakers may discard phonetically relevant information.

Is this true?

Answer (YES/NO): YES